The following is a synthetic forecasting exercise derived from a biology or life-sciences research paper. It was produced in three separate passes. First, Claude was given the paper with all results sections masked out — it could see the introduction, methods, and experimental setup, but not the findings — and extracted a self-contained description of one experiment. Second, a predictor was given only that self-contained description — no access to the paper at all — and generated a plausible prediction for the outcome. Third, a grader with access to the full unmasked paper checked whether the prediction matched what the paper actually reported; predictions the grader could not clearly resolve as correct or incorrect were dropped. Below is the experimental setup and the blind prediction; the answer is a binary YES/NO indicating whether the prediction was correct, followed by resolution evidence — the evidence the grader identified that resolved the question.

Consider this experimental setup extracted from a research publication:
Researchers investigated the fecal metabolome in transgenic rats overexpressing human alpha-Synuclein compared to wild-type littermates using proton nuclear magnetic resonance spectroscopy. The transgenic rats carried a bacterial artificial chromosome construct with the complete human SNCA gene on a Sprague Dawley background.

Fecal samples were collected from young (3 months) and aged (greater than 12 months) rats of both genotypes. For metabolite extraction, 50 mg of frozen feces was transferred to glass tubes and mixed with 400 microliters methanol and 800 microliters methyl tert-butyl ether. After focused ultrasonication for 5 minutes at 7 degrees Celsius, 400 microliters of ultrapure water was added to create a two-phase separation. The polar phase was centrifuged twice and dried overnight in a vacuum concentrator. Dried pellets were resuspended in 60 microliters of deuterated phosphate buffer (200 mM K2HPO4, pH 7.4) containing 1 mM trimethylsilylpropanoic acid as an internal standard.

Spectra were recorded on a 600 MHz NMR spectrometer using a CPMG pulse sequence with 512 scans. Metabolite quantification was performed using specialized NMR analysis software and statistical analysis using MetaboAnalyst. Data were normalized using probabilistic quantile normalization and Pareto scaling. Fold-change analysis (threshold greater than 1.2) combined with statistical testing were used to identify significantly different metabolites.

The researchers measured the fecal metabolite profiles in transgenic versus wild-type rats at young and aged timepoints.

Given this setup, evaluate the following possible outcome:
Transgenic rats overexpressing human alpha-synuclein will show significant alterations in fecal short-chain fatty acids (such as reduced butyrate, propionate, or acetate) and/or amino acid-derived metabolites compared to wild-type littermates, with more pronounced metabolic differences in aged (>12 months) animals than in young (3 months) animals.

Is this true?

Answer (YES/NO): YES